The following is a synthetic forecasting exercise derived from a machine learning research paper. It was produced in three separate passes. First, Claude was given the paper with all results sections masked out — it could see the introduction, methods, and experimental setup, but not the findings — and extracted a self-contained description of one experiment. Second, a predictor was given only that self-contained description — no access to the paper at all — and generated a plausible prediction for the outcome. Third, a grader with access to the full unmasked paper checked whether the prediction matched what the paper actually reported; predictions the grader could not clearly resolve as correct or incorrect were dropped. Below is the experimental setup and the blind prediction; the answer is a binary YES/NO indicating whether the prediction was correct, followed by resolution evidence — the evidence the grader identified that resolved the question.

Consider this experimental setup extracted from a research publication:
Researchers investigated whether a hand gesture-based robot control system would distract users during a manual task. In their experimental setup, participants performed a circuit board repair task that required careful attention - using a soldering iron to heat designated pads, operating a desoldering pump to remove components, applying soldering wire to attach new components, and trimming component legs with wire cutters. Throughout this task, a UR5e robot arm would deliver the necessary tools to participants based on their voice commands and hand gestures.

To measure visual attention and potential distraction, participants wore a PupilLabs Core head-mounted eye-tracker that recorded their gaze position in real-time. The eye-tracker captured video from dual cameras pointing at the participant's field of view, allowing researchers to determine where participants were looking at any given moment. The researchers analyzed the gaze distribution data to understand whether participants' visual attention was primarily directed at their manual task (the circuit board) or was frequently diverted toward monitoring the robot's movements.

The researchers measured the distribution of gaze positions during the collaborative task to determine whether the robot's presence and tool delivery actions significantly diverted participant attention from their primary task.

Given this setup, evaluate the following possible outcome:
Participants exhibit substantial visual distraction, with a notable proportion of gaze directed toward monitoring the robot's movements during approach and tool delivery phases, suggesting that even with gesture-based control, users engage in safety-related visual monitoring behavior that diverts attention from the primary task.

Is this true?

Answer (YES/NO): NO